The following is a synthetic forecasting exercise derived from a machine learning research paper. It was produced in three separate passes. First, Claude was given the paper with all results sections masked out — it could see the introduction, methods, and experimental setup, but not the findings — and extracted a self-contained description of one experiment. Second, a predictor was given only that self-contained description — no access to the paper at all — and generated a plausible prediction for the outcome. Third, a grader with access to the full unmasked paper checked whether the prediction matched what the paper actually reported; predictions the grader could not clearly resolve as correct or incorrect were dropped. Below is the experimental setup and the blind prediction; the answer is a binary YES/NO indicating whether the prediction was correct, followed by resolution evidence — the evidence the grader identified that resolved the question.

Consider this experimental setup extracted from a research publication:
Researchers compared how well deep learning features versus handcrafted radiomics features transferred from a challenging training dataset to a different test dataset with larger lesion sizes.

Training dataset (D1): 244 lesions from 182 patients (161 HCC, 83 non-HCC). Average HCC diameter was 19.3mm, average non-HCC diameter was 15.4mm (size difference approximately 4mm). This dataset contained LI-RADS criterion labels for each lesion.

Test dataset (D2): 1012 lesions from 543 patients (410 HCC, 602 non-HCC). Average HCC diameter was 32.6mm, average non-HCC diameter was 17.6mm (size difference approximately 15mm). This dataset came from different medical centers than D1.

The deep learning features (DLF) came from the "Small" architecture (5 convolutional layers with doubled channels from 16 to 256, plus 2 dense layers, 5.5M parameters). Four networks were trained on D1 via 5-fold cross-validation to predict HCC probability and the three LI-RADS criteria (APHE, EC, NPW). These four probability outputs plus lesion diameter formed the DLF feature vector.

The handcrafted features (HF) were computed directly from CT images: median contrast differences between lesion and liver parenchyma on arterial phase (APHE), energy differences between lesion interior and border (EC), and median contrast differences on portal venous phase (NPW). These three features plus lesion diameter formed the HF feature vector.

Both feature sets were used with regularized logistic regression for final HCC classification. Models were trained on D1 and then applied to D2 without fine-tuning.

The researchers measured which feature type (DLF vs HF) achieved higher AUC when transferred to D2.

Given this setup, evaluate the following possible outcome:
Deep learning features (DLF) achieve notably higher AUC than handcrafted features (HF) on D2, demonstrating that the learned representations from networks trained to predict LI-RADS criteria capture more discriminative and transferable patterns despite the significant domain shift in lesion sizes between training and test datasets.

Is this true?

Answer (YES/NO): NO